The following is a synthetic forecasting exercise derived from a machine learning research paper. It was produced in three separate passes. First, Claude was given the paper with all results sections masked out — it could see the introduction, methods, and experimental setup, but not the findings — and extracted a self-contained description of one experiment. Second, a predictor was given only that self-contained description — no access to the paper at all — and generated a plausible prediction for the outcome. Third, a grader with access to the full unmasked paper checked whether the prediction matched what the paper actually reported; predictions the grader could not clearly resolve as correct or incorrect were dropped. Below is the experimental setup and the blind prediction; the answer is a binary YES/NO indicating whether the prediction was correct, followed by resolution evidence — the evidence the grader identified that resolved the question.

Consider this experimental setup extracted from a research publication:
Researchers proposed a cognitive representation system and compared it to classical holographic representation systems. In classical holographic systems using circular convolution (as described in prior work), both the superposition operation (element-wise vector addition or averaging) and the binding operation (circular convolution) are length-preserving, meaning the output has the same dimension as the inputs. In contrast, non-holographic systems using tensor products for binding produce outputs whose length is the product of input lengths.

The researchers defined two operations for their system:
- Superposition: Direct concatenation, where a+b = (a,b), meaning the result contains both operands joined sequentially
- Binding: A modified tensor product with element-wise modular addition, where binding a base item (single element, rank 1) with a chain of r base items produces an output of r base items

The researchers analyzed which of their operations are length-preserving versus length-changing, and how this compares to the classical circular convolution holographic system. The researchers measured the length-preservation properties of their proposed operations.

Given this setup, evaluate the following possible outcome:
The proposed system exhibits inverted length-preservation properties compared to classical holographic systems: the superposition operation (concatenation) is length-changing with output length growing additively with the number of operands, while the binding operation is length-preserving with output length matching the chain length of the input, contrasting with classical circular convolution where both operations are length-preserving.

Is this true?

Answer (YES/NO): NO